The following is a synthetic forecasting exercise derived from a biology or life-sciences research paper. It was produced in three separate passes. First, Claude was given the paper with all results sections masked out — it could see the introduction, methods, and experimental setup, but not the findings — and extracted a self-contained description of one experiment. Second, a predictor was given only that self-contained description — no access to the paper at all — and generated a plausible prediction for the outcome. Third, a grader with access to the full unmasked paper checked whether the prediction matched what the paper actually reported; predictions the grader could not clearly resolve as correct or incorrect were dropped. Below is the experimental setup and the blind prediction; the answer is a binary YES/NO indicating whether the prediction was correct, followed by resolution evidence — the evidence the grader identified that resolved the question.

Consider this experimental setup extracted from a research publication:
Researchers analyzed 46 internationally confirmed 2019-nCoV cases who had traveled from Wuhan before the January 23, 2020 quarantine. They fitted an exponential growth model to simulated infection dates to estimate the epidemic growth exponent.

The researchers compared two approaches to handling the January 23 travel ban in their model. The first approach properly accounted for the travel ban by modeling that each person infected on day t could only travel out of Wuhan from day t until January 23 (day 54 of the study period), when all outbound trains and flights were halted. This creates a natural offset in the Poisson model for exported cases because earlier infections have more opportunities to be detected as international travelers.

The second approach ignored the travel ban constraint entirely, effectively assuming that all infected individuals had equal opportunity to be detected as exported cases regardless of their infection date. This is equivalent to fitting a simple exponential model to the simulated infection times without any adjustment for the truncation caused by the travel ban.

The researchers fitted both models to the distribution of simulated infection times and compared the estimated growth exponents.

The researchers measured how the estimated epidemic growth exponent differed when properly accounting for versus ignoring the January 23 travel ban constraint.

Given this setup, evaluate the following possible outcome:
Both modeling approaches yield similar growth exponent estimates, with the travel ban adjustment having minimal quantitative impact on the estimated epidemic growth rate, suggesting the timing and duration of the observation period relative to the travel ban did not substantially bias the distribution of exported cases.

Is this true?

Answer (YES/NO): NO